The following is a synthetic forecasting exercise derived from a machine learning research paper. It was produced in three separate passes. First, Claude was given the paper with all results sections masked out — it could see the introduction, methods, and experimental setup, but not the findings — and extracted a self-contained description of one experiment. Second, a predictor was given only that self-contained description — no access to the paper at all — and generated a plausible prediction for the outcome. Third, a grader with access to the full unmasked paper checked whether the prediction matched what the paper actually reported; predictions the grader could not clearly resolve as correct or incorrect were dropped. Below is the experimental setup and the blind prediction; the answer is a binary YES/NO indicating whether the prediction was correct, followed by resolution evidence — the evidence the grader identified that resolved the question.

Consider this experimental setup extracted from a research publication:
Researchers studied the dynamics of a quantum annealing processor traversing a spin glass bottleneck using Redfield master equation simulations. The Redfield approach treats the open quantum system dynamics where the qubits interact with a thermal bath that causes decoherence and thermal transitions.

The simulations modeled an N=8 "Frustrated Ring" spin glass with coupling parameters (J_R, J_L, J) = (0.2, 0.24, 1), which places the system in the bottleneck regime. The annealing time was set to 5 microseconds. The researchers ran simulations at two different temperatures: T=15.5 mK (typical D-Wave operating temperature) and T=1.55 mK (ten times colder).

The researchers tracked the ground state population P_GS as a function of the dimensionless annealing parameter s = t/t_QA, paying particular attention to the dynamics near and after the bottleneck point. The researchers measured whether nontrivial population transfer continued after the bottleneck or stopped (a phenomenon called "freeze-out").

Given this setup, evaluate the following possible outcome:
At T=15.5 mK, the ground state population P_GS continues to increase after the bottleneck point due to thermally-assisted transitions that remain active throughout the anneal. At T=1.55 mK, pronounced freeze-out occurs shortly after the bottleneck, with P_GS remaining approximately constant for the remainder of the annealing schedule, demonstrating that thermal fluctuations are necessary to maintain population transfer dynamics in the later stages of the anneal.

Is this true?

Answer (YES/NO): NO